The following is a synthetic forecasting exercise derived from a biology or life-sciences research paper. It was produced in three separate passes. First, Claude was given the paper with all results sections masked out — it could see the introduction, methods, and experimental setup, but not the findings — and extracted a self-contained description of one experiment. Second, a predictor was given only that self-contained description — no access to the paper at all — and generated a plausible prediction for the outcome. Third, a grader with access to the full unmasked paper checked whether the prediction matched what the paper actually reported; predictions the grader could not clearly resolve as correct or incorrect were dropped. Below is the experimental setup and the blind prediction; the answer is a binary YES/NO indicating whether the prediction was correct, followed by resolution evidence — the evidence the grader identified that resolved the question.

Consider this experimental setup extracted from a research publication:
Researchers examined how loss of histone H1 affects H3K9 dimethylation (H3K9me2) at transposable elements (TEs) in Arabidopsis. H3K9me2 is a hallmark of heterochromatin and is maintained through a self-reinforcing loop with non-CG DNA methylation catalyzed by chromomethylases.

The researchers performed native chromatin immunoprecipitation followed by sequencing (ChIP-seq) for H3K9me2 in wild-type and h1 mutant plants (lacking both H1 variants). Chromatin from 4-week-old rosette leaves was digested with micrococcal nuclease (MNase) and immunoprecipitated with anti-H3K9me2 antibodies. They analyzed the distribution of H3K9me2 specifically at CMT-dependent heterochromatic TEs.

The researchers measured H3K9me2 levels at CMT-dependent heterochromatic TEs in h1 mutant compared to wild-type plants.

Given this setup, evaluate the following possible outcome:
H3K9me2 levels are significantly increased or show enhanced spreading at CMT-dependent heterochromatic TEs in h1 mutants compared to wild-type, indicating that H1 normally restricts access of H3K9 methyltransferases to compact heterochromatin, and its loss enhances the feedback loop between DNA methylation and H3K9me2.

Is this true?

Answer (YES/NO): YES